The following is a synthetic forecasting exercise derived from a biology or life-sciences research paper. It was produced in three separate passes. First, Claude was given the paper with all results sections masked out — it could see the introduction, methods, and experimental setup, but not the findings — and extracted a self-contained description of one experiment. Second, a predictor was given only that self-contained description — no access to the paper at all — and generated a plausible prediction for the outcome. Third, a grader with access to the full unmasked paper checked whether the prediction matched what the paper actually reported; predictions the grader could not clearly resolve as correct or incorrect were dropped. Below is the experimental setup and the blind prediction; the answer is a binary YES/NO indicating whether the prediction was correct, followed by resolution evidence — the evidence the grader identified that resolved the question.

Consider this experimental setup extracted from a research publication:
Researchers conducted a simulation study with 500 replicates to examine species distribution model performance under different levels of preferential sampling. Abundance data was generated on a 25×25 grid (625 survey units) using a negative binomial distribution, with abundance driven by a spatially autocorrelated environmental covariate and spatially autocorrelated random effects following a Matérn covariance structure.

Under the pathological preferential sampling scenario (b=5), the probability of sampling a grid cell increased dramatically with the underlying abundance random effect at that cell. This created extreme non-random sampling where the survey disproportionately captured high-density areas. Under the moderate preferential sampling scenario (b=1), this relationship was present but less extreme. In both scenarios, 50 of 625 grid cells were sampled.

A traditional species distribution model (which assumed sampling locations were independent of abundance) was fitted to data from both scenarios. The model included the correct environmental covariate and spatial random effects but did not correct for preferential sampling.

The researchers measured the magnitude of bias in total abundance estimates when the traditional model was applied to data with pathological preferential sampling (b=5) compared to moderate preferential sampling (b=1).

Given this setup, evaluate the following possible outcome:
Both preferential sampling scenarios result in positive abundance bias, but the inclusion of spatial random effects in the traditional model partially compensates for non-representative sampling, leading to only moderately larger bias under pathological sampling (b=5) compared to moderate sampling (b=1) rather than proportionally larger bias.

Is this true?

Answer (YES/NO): NO